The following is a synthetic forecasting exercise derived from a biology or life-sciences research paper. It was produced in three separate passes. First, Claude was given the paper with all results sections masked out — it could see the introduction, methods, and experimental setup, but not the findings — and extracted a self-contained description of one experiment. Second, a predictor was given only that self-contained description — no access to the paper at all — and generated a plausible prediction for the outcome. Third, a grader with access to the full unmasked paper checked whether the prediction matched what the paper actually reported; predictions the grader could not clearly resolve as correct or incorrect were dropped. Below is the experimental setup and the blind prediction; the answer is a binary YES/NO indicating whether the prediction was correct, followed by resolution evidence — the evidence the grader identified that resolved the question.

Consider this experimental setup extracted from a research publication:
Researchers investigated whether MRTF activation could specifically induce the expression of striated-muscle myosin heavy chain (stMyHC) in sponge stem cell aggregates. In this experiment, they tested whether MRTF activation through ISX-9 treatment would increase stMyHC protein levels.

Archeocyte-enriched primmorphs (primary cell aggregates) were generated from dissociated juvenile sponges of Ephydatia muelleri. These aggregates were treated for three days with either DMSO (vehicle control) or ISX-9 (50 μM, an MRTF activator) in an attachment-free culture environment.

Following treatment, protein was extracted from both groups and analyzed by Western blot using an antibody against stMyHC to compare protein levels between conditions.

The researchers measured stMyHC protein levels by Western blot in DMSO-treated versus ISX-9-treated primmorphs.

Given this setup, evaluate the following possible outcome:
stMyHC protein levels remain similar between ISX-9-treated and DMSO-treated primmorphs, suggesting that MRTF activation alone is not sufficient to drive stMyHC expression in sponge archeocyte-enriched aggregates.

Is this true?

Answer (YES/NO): NO